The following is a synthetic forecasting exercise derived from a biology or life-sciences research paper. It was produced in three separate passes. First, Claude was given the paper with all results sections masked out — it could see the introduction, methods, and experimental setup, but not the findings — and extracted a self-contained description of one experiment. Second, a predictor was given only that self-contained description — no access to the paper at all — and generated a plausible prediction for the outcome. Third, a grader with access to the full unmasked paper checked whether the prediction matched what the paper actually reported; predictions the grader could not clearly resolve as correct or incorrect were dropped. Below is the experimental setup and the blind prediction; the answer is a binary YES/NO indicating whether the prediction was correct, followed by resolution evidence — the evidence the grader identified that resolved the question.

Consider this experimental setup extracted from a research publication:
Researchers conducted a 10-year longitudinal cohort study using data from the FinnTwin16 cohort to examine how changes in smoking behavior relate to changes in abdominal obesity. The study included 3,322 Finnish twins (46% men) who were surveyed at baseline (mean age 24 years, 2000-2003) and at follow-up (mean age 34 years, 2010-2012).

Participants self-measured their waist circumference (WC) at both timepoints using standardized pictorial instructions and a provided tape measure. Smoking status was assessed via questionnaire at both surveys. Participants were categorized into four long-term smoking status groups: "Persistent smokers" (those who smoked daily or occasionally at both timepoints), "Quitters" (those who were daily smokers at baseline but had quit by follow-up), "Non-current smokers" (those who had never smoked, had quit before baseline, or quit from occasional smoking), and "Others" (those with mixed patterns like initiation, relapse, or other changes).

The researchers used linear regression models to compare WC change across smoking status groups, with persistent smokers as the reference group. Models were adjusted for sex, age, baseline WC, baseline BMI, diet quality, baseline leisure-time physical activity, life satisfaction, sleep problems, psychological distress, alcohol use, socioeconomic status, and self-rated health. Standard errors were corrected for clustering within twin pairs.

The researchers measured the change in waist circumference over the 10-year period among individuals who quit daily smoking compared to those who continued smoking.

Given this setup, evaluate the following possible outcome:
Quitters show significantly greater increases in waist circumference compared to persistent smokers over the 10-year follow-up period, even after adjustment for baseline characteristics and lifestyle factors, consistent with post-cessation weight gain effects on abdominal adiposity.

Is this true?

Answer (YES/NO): YES